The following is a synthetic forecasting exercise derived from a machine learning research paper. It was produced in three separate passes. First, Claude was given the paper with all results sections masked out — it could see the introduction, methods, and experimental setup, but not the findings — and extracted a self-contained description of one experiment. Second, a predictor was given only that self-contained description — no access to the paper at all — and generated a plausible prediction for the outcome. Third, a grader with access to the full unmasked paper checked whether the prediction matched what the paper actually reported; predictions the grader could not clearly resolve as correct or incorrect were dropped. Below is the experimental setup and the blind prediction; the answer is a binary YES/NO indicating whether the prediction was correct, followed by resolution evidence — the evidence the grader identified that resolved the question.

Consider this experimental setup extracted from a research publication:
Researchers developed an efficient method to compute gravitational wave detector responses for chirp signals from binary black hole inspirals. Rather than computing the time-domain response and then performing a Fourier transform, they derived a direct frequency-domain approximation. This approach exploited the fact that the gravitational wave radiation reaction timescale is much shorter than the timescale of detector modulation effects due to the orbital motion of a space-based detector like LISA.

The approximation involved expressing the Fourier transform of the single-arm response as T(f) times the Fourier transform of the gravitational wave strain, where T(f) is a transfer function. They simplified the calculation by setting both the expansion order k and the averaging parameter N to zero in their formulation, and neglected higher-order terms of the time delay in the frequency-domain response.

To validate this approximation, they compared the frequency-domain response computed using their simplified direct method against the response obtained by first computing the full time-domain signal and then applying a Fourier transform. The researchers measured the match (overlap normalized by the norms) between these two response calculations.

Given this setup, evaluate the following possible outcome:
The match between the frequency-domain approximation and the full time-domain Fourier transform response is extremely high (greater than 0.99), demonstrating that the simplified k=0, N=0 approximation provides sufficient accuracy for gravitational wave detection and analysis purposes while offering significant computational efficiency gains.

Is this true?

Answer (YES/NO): YES